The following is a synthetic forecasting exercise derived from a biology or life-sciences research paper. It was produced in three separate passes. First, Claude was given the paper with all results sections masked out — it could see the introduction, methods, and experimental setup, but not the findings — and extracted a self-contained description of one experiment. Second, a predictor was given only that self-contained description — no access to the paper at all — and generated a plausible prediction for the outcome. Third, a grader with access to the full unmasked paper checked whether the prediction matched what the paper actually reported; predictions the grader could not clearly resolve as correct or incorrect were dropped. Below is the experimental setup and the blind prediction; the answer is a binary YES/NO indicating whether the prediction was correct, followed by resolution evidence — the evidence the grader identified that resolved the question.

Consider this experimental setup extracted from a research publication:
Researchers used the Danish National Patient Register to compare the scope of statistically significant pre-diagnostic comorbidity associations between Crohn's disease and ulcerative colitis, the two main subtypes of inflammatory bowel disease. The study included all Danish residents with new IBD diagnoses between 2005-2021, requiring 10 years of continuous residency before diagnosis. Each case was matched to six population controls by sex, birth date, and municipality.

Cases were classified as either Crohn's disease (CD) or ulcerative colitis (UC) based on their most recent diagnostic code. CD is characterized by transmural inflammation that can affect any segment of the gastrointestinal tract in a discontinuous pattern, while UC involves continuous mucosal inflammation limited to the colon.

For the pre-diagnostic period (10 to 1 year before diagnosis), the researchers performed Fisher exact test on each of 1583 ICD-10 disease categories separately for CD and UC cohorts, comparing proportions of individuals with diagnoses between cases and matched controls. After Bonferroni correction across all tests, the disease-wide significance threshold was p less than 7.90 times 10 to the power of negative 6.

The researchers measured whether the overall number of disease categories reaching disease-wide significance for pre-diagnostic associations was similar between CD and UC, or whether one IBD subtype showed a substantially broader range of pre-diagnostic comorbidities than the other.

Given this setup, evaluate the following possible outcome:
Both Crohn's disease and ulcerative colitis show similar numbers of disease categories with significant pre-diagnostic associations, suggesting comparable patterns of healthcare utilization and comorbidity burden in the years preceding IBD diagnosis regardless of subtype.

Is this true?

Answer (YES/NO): NO